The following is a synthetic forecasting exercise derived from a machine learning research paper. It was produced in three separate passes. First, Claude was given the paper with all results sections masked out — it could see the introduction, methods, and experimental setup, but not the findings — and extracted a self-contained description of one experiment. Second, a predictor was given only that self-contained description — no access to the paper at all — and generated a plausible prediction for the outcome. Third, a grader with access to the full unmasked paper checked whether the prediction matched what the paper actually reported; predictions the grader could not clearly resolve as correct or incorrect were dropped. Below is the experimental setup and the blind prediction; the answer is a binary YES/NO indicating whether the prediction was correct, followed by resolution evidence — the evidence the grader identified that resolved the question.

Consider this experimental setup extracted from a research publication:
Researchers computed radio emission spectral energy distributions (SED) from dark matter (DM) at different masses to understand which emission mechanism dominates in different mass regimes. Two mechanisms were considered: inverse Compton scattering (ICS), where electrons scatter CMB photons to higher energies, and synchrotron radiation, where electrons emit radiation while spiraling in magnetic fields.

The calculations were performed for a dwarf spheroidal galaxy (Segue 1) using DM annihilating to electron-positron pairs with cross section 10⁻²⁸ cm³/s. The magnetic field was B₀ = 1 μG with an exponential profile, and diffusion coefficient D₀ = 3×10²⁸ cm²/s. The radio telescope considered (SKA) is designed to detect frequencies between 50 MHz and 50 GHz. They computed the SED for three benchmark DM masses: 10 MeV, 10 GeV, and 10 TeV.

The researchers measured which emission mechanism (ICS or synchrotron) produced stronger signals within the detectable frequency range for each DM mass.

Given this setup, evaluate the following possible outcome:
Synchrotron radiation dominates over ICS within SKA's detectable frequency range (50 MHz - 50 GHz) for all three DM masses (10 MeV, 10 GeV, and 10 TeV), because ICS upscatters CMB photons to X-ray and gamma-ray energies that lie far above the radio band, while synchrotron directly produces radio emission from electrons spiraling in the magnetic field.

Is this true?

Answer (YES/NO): NO